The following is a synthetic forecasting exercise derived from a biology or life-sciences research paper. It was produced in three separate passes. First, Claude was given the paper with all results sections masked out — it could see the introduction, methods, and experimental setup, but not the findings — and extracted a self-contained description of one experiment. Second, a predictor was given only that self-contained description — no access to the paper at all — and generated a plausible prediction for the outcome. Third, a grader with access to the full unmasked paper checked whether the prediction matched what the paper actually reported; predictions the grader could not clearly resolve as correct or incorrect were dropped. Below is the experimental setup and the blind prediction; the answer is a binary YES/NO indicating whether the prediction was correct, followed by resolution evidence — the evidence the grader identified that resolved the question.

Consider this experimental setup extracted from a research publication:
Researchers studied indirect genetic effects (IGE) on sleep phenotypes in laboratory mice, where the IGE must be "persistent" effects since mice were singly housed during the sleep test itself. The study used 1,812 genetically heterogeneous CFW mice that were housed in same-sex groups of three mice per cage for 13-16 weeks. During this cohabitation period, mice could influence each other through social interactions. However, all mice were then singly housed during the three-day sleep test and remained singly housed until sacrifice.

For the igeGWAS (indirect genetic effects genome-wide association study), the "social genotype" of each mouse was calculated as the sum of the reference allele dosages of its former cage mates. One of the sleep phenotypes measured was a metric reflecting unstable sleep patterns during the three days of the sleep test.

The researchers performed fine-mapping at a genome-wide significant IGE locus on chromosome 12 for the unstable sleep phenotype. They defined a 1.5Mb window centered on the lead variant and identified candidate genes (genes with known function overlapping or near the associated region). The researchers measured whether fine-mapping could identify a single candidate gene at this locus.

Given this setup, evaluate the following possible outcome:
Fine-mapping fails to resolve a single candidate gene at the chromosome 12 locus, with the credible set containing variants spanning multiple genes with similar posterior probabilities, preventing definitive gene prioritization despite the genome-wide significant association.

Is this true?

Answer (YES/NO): NO